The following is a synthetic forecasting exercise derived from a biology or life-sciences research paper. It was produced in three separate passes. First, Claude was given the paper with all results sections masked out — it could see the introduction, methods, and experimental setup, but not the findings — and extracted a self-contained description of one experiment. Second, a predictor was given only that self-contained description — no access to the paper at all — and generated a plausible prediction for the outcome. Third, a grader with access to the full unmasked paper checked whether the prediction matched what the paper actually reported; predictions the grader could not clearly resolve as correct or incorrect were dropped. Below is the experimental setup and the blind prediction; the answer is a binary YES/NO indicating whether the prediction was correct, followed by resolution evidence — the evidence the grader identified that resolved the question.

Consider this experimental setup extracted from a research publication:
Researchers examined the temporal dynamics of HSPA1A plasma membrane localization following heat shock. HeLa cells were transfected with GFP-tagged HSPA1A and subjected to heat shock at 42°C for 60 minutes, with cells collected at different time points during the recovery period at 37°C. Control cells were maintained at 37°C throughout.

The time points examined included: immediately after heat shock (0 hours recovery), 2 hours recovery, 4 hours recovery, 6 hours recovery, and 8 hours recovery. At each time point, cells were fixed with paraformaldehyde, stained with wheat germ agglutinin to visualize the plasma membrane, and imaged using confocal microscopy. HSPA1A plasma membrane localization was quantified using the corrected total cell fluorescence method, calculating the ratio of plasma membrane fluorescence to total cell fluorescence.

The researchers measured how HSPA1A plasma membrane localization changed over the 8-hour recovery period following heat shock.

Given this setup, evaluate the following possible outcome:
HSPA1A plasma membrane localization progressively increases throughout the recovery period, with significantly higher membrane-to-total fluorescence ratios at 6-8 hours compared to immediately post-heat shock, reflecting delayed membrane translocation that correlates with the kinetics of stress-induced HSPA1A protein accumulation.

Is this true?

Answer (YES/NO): YES